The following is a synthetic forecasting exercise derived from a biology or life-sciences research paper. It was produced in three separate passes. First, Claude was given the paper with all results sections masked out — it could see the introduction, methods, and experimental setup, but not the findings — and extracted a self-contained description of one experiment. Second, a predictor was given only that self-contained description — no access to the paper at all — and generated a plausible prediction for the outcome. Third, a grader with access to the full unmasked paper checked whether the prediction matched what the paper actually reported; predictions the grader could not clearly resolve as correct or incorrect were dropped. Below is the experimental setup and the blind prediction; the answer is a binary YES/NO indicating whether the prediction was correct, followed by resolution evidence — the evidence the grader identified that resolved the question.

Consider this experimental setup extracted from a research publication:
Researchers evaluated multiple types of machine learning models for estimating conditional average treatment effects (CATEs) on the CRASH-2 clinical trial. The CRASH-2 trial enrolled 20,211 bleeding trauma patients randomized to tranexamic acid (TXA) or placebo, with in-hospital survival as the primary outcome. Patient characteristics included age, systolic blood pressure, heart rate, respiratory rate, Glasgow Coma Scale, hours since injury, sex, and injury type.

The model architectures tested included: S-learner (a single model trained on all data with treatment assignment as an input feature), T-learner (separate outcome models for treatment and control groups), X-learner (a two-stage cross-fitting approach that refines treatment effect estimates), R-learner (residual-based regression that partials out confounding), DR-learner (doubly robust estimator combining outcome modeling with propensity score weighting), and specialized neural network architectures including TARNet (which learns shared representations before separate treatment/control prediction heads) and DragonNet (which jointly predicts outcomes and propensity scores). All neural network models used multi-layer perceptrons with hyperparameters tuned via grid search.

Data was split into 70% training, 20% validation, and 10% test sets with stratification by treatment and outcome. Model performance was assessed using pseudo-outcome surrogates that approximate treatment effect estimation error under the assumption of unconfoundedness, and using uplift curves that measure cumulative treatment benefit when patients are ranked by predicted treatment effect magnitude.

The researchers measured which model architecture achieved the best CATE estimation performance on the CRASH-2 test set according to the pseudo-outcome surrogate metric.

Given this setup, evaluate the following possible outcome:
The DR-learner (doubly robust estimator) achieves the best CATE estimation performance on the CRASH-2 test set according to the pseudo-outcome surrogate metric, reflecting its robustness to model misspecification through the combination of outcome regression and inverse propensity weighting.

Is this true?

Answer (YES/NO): YES